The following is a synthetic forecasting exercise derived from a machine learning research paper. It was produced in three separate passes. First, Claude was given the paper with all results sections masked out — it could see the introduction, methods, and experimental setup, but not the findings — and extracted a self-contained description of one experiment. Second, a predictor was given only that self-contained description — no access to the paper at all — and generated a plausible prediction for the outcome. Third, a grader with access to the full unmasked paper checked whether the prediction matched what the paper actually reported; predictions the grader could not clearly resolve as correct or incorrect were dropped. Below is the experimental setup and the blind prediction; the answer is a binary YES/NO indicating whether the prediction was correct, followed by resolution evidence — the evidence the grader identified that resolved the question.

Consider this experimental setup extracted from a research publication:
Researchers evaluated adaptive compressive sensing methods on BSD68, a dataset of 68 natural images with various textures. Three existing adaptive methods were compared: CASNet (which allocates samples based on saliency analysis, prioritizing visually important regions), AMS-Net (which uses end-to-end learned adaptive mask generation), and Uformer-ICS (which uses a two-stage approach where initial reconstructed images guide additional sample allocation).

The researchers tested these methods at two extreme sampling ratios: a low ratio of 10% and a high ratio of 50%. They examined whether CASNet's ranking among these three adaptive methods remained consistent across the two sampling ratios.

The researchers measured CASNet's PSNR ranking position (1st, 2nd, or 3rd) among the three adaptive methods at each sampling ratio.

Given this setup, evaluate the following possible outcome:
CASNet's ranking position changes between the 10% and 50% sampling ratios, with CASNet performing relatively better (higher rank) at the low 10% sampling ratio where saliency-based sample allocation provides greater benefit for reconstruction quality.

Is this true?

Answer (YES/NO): NO